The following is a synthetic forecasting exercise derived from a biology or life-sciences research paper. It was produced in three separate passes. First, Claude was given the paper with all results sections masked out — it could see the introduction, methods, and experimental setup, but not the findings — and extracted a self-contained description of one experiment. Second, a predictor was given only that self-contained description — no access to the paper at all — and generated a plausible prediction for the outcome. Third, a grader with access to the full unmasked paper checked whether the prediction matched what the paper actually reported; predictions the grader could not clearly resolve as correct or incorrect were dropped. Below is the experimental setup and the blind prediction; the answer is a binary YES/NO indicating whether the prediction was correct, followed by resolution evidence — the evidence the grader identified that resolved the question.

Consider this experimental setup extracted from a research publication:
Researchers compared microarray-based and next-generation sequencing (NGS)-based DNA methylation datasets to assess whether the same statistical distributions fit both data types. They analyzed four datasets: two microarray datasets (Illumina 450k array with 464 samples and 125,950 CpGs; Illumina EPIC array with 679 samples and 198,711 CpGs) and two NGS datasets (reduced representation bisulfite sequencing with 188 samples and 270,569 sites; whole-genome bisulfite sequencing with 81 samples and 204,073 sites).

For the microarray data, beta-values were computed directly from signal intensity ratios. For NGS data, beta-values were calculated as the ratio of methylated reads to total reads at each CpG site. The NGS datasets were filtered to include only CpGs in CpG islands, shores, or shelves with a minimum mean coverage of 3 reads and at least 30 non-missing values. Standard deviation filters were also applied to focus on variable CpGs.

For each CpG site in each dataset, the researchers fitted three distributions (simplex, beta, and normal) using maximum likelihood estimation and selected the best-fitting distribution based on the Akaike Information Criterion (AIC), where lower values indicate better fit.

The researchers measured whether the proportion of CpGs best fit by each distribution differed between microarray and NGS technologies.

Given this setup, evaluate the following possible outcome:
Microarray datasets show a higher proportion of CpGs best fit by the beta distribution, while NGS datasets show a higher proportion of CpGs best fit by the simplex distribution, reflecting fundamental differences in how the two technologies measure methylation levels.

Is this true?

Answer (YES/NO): NO